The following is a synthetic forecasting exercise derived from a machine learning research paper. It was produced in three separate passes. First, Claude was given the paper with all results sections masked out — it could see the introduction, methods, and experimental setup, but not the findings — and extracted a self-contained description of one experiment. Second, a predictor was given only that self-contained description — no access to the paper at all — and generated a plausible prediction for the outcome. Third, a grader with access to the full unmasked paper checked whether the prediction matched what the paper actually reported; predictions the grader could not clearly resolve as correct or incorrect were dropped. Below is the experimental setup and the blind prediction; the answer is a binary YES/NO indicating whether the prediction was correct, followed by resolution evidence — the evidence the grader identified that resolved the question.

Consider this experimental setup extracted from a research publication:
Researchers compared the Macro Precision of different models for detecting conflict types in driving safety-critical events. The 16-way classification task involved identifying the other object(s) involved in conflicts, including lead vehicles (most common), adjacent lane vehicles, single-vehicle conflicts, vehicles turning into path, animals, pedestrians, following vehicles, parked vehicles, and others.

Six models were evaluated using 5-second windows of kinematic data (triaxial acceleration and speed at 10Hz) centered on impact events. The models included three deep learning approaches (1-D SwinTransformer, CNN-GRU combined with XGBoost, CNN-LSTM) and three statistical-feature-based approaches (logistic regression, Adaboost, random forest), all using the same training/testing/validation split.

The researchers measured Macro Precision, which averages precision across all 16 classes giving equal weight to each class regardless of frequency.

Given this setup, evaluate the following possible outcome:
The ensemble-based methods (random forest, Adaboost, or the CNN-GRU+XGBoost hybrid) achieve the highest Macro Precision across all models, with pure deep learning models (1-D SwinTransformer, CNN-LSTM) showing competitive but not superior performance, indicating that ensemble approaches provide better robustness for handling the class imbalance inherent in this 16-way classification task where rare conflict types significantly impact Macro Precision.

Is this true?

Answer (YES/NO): NO